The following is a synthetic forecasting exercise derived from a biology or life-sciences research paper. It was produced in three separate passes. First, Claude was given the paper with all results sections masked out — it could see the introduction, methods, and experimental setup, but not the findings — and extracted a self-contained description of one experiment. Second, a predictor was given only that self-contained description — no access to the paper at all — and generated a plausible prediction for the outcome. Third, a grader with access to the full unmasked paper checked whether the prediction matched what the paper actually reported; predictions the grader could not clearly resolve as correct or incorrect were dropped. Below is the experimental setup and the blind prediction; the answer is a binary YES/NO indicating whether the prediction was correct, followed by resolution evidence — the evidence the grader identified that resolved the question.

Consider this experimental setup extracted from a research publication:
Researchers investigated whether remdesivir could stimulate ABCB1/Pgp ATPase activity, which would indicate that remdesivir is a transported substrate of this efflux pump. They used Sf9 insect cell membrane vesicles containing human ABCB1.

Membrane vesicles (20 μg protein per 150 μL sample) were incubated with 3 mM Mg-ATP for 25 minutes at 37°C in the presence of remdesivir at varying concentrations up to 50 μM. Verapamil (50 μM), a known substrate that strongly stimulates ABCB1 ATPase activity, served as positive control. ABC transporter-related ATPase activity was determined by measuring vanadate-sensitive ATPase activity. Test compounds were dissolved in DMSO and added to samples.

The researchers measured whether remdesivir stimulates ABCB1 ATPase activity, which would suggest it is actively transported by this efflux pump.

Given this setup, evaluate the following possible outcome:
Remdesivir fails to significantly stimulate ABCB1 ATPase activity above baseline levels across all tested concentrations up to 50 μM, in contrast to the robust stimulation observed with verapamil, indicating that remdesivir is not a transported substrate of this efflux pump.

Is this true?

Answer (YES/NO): NO